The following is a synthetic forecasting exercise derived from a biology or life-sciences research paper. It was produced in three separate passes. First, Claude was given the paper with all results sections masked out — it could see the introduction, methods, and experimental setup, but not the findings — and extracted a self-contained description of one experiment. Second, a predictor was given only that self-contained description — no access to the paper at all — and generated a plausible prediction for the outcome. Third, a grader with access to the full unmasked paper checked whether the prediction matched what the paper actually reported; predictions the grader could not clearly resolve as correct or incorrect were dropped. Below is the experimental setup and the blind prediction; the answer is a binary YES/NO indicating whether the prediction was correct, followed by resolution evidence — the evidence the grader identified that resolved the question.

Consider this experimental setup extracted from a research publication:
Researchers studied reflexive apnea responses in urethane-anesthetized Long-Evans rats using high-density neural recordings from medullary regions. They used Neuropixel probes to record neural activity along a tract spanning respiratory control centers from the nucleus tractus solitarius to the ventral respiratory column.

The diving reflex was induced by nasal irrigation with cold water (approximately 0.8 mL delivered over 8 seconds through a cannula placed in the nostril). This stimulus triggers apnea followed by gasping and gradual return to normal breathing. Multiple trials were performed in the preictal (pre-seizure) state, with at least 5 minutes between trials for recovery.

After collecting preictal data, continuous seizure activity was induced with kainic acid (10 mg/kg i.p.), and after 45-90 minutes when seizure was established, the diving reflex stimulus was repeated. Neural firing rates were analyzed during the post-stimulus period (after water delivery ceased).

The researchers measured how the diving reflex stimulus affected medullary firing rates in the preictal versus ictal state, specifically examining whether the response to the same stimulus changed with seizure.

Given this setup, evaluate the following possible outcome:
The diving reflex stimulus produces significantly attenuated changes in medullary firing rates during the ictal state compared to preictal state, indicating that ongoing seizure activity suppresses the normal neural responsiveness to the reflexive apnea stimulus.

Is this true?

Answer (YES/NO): NO